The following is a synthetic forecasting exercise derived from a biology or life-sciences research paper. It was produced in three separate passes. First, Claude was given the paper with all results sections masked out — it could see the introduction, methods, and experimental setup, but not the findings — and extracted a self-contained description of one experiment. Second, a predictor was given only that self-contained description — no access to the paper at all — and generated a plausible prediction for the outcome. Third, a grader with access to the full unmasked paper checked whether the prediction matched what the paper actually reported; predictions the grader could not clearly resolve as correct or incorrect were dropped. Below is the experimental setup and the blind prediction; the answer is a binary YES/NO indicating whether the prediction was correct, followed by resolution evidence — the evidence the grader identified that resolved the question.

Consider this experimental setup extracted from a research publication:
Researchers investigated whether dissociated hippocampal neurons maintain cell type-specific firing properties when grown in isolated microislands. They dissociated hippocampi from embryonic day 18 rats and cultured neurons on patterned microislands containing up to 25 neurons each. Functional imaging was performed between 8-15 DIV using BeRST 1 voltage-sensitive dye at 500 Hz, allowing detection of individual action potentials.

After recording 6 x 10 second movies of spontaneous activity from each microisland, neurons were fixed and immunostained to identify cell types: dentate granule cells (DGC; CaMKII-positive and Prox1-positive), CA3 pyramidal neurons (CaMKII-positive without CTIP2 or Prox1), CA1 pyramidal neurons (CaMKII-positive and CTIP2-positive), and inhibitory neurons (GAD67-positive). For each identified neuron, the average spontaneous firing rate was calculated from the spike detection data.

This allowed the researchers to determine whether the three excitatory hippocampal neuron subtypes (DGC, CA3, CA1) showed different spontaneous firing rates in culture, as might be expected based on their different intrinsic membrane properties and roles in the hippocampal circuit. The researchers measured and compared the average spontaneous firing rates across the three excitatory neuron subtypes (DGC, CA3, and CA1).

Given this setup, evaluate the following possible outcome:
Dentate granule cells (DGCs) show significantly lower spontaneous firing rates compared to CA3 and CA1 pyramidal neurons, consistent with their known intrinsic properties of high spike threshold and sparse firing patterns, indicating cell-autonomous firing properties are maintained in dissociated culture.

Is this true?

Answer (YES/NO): YES